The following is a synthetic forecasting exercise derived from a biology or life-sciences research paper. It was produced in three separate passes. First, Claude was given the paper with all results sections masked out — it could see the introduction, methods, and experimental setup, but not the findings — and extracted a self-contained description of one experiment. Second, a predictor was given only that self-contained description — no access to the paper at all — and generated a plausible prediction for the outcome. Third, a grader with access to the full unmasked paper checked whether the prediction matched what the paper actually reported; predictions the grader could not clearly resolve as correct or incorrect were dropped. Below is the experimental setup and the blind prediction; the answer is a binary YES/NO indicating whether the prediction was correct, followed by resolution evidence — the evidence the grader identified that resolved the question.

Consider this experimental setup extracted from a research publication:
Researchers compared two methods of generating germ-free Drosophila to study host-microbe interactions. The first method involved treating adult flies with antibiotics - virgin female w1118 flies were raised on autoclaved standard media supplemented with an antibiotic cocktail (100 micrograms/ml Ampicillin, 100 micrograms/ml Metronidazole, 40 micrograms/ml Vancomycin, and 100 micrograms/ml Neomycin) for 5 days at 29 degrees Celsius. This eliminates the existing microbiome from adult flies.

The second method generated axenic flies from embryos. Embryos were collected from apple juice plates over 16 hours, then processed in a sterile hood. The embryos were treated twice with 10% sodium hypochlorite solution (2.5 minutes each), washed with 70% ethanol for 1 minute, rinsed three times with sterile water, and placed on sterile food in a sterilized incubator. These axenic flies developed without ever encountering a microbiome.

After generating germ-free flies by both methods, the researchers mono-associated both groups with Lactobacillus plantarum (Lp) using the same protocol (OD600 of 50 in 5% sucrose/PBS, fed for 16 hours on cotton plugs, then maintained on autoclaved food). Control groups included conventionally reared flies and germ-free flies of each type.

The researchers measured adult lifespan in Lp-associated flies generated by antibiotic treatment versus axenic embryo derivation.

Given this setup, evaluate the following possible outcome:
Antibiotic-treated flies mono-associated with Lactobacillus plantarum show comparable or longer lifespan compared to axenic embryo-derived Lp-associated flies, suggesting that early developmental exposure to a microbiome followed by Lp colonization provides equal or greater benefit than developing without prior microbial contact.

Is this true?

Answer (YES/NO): NO